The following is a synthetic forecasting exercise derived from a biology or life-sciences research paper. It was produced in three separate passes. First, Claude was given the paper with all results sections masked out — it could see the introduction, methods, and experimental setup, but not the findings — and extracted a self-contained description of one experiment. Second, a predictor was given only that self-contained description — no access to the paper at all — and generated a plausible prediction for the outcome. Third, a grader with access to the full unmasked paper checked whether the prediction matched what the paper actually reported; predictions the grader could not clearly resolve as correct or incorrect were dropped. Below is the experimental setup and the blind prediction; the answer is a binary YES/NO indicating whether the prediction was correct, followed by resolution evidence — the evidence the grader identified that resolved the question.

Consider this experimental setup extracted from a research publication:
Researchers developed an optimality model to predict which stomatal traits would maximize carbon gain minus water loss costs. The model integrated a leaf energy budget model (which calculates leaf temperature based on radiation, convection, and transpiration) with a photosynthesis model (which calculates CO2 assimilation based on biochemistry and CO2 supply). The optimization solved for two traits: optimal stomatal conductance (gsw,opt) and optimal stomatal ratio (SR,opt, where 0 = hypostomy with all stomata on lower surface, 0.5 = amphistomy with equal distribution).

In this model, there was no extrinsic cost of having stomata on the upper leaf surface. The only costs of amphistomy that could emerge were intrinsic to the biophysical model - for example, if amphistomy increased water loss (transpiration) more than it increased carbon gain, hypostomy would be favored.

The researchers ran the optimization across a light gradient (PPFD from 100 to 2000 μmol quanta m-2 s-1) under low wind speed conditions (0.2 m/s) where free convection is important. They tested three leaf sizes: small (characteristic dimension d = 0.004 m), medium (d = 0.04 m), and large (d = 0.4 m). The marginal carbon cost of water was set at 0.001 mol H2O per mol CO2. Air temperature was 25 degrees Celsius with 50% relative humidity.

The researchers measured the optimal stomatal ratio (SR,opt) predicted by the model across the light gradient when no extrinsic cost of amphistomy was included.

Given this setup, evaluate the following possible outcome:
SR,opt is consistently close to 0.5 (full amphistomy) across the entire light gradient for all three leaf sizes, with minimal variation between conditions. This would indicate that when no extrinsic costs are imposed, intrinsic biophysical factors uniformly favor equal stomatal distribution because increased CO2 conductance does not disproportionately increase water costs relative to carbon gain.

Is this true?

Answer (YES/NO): NO